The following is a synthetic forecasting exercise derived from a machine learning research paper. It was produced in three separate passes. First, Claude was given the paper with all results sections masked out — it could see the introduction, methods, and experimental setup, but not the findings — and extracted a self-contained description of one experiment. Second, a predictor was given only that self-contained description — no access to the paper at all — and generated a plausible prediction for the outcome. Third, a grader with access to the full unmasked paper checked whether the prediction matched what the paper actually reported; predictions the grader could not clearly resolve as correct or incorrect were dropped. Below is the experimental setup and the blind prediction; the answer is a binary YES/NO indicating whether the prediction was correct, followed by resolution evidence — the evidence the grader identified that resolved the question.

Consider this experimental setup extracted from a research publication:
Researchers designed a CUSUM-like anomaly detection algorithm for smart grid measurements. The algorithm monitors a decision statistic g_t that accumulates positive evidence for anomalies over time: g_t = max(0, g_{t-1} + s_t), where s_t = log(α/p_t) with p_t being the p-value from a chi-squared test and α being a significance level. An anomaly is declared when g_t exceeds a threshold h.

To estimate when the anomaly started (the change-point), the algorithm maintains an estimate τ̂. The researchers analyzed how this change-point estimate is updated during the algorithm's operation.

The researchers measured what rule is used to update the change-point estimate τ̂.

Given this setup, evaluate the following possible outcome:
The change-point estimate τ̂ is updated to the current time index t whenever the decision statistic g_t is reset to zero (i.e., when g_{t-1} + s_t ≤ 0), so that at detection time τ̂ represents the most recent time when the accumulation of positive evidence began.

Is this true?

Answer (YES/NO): YES